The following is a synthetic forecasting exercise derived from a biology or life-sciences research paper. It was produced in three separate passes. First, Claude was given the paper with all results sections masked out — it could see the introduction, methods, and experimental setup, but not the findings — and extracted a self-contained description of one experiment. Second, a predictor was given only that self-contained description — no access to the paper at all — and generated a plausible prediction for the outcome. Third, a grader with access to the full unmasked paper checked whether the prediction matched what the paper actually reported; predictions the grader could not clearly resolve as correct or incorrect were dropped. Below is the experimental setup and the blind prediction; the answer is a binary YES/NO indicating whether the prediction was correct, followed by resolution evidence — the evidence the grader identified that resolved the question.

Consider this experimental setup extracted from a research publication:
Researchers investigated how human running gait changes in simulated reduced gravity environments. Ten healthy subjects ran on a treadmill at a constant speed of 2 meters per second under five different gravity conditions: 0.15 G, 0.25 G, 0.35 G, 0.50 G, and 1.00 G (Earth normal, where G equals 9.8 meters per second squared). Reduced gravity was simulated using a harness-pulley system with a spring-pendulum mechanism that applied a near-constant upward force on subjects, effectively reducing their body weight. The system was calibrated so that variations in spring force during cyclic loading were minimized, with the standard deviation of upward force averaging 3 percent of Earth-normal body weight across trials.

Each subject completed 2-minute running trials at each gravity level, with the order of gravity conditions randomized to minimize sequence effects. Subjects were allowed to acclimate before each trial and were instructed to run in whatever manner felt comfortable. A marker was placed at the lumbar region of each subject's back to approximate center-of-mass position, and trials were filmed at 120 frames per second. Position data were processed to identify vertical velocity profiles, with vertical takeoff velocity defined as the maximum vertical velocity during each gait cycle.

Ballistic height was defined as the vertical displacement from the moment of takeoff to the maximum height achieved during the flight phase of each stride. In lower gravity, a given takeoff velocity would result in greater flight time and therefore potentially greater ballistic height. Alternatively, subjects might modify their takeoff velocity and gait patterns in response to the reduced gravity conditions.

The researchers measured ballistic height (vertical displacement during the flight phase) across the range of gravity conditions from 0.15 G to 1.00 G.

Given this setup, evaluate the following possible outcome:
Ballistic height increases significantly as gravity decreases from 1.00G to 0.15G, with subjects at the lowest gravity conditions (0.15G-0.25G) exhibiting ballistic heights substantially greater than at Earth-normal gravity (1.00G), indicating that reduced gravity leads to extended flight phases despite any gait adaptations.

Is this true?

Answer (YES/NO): NO